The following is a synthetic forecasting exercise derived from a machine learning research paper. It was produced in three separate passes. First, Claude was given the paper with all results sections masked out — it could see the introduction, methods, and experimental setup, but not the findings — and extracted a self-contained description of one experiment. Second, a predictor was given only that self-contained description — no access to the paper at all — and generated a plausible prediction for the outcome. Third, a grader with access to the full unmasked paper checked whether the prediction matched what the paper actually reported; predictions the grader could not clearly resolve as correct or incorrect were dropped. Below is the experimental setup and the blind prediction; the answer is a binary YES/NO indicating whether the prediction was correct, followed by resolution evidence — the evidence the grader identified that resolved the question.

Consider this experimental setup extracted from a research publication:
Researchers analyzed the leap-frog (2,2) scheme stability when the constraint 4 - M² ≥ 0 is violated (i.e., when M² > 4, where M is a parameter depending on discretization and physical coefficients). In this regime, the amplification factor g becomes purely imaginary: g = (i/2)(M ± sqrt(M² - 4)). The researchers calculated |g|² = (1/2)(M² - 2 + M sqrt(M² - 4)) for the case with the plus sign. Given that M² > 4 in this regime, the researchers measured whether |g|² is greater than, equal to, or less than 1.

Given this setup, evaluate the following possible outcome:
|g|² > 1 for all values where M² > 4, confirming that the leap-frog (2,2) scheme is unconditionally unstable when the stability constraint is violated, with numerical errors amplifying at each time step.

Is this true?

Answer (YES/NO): YES